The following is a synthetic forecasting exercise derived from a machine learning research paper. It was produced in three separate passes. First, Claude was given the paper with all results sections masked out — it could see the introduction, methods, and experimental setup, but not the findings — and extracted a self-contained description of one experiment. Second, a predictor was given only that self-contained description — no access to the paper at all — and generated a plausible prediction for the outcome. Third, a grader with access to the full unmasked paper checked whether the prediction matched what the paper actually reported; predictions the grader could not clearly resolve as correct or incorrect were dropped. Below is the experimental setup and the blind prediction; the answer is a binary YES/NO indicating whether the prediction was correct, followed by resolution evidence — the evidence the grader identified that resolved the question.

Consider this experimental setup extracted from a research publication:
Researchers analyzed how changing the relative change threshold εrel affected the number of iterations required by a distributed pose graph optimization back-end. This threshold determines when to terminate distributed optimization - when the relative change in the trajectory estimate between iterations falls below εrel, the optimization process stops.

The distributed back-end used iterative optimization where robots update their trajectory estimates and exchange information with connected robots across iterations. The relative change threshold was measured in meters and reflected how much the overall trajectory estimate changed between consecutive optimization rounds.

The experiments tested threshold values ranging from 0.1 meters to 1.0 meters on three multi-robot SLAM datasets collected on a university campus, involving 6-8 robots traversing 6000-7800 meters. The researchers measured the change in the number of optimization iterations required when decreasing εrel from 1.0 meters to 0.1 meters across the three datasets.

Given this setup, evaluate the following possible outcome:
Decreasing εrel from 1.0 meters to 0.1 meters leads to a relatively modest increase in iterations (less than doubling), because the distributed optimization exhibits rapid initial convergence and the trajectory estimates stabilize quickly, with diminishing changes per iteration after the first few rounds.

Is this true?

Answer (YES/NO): NO